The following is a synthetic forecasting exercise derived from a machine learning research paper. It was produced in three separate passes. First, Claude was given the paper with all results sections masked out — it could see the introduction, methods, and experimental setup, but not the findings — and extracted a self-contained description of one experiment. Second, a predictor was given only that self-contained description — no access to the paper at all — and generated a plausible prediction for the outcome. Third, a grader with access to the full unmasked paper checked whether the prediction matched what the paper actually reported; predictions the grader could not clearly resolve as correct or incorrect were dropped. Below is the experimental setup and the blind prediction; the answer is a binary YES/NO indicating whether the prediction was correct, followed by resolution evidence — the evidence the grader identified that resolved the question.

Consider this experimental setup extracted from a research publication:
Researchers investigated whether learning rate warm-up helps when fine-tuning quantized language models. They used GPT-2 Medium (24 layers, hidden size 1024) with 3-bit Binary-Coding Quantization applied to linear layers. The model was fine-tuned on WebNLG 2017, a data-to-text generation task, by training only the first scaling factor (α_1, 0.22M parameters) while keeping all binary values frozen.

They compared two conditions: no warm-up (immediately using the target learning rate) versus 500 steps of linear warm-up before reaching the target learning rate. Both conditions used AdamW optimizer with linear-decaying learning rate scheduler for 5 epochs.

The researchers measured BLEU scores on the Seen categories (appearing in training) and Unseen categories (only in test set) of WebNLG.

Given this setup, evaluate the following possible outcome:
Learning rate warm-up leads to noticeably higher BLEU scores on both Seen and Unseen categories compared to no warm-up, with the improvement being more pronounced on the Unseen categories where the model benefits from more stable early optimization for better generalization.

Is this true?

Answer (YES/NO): NO